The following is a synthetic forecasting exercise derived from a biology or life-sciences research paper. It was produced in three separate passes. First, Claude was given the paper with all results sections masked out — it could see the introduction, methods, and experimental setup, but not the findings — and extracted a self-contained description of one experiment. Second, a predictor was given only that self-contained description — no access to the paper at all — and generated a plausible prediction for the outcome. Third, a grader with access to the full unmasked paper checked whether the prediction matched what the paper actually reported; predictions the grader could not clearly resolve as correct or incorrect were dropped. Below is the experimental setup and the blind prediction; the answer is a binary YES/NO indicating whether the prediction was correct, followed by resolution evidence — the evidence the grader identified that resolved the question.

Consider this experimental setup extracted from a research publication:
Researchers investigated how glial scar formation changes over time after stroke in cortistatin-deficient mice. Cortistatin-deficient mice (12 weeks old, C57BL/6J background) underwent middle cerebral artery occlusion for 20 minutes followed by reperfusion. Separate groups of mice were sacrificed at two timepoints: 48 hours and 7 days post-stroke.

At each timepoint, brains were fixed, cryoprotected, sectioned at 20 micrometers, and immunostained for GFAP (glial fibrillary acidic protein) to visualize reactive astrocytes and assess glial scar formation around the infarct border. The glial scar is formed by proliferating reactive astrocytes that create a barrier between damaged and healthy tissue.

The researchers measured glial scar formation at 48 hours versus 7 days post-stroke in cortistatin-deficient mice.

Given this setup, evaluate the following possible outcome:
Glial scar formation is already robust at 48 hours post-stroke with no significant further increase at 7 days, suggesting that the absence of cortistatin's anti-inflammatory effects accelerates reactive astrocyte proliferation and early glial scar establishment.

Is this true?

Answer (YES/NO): NO